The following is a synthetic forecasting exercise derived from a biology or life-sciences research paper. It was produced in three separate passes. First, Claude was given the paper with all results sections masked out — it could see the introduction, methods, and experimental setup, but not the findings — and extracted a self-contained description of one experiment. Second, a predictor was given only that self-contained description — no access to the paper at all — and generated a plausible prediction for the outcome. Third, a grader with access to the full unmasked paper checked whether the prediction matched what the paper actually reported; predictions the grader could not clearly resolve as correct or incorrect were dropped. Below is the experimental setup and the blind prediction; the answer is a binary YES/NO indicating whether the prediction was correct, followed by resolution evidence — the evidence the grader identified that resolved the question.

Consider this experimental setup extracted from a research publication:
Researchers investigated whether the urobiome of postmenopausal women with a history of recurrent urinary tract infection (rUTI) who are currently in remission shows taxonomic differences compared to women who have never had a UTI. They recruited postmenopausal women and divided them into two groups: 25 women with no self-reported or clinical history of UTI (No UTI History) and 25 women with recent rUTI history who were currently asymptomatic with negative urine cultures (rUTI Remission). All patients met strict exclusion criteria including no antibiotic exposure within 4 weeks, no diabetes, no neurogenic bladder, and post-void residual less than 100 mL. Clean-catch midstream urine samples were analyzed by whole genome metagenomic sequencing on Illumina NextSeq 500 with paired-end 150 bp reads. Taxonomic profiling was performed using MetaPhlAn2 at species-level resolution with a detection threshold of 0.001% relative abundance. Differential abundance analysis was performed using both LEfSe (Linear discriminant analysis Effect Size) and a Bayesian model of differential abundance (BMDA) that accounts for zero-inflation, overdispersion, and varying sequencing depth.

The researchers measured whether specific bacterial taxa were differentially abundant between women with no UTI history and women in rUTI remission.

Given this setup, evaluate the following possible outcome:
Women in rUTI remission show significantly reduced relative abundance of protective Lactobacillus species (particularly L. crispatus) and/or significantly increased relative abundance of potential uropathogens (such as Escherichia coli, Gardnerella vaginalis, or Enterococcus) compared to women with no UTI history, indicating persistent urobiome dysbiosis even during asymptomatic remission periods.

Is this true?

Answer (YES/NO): YES